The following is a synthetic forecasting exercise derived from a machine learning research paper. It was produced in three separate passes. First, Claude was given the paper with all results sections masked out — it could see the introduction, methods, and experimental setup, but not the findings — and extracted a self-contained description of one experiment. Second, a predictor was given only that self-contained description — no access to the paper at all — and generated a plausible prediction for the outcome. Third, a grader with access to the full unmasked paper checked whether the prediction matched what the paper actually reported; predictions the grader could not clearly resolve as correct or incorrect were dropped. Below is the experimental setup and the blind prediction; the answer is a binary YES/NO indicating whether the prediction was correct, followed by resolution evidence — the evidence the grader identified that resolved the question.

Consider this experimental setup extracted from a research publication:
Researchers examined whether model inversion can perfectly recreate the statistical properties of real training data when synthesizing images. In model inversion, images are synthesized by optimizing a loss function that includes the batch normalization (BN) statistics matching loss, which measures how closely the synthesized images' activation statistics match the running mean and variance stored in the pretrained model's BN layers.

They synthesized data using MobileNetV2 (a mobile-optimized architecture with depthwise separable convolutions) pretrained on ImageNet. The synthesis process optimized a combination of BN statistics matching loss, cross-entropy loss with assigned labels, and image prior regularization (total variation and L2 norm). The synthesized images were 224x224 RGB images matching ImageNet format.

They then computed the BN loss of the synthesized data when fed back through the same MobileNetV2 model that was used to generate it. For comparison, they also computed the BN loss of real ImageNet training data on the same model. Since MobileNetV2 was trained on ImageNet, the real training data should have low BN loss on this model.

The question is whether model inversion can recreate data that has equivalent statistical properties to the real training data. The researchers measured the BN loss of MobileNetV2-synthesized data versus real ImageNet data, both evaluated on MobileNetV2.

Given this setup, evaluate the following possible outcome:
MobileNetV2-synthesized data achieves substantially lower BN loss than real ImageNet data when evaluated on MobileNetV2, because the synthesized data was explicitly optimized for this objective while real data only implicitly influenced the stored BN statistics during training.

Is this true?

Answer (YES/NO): NO